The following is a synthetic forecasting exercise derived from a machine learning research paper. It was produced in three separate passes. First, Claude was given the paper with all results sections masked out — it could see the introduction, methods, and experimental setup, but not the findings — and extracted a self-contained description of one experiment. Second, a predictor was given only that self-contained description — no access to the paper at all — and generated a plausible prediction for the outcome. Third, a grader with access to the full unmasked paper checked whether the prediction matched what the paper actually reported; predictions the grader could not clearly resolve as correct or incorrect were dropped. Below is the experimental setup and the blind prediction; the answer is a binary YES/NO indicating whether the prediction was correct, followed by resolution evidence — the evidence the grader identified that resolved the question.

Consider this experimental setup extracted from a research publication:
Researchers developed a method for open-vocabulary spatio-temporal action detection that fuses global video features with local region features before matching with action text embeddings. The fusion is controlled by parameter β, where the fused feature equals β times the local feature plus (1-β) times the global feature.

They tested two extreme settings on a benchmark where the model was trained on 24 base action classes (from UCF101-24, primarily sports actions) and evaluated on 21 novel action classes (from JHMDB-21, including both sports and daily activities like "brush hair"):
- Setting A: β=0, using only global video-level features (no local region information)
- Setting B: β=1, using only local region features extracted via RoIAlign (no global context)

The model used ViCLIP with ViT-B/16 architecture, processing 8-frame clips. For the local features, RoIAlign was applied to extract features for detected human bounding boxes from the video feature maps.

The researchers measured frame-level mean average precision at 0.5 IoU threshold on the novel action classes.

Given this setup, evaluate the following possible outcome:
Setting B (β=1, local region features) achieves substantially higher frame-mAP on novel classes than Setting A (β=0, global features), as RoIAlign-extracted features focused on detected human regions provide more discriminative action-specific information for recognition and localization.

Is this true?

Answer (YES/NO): NO